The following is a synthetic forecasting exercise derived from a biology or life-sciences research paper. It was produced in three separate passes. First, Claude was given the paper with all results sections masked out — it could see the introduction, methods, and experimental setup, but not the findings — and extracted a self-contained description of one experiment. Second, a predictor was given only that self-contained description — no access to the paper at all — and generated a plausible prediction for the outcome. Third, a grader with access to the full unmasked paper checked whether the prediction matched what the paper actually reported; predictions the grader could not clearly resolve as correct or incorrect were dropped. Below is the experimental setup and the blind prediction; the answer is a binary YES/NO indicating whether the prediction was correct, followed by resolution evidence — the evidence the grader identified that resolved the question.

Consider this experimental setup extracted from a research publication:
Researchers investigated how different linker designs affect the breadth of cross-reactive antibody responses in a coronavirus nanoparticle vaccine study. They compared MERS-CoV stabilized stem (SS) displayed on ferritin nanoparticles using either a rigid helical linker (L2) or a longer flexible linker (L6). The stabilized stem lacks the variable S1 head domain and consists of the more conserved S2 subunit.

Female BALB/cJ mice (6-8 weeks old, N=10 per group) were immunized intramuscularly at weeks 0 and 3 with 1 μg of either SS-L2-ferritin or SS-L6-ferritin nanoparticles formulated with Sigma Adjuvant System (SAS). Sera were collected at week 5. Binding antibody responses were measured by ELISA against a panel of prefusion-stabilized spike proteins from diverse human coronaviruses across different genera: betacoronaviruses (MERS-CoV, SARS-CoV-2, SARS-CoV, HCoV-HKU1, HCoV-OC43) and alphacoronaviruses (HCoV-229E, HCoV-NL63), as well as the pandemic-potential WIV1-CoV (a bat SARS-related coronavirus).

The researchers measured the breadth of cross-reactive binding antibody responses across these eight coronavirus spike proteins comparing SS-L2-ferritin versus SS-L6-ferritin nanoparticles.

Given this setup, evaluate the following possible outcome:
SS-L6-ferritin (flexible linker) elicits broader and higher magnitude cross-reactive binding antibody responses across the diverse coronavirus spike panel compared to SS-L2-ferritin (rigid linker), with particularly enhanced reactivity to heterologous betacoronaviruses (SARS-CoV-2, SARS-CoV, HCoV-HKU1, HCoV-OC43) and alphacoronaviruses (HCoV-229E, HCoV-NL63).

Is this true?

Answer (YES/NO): NO